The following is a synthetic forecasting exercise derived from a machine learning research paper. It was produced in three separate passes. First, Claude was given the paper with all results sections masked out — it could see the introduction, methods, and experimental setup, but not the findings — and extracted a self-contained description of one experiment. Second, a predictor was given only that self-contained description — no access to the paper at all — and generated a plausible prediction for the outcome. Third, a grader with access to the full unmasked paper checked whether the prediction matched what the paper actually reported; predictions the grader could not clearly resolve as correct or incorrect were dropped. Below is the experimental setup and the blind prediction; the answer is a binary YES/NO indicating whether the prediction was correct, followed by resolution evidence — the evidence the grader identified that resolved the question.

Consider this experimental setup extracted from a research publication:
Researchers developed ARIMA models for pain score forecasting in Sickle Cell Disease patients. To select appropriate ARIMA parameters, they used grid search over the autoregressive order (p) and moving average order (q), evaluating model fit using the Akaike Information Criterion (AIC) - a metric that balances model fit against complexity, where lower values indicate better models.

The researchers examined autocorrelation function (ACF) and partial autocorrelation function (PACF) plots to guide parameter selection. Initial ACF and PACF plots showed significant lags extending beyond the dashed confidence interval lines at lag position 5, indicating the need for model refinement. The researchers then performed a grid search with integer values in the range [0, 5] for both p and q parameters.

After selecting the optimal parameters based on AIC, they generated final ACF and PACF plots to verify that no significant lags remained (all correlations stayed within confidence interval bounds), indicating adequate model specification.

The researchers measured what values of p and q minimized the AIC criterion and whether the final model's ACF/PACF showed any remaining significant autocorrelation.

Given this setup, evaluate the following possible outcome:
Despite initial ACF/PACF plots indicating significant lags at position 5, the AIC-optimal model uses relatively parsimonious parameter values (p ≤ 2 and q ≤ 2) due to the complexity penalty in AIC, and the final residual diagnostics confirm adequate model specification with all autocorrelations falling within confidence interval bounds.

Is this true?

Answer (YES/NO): YES